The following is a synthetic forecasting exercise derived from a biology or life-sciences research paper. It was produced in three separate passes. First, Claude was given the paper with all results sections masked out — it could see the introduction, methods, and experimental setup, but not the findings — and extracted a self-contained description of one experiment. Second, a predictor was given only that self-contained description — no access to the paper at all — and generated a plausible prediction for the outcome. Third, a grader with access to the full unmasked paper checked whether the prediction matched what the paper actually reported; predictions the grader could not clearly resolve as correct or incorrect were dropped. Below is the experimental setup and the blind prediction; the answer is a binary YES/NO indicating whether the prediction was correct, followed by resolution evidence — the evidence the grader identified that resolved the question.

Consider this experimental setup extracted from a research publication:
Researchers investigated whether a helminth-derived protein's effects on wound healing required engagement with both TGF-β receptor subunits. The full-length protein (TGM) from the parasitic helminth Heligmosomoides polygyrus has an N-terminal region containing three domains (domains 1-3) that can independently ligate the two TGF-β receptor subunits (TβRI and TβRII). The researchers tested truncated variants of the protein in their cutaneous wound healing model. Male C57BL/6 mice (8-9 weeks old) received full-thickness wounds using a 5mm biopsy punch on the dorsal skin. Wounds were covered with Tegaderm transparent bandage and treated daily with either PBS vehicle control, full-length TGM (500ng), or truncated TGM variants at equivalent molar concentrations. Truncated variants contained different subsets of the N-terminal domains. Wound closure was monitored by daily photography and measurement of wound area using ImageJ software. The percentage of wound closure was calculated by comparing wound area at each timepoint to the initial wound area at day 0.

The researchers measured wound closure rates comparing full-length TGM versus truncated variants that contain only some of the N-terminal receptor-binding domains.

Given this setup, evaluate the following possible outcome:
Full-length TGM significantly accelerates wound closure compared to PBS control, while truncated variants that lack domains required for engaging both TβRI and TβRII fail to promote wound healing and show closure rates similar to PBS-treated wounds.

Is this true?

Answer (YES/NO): YES